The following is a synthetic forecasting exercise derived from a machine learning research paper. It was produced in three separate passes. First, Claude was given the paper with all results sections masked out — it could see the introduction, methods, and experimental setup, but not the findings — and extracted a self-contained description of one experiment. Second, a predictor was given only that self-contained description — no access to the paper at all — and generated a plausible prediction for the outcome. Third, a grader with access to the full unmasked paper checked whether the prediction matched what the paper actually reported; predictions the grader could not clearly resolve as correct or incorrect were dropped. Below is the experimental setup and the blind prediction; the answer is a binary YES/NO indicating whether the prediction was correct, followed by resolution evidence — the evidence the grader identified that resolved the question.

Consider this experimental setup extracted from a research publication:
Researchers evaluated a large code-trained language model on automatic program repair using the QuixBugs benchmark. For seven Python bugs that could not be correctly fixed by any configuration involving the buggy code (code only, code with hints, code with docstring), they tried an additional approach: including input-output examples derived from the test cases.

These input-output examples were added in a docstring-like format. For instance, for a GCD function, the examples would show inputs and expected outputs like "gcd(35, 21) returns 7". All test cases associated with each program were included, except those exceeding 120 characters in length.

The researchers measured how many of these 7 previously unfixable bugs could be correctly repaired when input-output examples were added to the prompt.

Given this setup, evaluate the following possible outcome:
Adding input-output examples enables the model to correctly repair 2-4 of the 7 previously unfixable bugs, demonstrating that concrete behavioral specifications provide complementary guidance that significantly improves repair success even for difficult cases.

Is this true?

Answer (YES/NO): NO